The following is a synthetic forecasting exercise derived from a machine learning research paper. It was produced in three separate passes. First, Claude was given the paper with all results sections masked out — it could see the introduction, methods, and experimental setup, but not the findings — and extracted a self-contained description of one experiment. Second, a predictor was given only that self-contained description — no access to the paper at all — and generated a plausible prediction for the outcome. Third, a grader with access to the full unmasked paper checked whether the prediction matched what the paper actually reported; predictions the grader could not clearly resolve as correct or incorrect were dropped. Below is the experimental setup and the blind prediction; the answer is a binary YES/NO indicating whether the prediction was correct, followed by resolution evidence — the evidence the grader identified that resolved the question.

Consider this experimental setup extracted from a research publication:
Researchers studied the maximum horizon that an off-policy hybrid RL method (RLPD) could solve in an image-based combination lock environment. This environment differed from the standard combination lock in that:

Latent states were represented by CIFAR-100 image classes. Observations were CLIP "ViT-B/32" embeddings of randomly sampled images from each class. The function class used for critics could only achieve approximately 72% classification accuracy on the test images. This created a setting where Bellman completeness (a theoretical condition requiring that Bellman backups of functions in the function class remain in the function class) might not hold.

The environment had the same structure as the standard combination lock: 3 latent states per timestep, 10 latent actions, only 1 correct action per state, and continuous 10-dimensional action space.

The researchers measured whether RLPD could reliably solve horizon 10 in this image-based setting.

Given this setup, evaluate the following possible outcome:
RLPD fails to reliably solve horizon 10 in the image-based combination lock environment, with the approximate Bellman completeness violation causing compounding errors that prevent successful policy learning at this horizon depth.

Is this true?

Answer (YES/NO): YES